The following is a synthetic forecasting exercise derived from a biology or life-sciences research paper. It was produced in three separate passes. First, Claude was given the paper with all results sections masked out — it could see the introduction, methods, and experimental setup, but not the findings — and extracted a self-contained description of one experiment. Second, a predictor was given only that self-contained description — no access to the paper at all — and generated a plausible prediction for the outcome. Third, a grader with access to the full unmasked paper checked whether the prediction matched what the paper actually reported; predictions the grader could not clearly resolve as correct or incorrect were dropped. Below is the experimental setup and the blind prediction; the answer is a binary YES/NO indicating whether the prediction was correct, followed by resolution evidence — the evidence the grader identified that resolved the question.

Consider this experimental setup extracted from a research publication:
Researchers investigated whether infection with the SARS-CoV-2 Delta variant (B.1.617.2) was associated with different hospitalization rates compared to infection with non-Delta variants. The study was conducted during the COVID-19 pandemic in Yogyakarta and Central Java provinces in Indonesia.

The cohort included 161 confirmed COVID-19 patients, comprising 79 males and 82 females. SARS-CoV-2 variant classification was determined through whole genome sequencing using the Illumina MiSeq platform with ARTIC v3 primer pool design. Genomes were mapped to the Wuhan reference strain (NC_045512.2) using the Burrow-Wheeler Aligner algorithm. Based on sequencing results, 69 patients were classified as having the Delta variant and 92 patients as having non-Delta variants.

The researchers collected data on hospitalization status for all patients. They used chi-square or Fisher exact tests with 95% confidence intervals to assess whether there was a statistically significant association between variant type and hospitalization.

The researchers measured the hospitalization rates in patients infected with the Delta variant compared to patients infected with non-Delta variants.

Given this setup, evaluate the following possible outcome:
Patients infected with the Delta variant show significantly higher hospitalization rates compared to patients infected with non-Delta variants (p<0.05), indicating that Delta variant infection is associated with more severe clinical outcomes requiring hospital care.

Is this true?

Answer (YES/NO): NO